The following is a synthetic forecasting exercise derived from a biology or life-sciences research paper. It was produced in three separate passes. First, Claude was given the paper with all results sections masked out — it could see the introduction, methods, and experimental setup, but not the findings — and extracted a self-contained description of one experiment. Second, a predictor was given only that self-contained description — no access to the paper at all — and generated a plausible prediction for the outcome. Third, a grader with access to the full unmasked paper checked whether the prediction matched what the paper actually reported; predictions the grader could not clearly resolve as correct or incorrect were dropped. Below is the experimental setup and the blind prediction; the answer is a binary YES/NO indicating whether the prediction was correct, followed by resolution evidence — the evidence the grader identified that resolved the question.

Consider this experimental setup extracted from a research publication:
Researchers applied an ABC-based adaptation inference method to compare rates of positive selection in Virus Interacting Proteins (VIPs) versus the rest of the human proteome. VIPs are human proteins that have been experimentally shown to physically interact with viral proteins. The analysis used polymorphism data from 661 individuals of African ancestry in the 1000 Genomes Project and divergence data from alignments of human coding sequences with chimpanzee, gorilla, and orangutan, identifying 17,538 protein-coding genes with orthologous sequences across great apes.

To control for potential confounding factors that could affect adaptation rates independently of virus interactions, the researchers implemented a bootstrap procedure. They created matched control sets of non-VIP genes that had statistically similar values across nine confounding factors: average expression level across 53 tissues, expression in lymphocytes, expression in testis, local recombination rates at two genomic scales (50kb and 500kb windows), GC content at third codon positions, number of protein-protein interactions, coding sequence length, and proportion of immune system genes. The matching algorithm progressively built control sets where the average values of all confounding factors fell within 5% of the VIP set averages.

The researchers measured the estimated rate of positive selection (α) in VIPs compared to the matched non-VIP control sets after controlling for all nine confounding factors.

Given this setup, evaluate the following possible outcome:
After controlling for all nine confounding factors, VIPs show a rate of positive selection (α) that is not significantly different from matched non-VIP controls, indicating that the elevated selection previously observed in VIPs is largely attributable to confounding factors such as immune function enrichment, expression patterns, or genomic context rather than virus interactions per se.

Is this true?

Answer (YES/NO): NO